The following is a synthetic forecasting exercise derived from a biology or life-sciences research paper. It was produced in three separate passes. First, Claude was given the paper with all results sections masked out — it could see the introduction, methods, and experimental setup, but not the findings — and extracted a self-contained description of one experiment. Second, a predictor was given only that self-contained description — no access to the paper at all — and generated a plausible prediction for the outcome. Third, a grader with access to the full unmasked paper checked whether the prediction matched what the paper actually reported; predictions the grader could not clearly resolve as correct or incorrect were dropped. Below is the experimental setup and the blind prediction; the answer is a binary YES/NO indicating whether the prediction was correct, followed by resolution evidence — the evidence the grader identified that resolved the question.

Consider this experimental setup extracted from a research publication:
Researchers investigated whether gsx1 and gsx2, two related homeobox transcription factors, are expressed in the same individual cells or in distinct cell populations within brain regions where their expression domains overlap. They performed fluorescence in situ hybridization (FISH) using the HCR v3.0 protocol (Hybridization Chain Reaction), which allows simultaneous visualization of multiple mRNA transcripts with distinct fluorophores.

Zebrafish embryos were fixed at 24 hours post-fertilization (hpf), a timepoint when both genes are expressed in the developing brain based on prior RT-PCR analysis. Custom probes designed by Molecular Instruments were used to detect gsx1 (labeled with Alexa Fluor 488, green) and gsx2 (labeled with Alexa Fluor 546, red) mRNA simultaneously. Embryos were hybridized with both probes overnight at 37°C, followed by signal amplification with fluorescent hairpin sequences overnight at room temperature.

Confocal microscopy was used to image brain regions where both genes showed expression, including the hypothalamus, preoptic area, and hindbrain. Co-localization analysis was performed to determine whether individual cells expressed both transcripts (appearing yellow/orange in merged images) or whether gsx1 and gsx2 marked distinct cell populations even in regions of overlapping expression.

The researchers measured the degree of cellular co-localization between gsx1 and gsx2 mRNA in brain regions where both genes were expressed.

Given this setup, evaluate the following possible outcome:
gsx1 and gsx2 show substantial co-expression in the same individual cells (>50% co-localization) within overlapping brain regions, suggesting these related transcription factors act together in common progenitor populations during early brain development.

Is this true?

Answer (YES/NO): NO